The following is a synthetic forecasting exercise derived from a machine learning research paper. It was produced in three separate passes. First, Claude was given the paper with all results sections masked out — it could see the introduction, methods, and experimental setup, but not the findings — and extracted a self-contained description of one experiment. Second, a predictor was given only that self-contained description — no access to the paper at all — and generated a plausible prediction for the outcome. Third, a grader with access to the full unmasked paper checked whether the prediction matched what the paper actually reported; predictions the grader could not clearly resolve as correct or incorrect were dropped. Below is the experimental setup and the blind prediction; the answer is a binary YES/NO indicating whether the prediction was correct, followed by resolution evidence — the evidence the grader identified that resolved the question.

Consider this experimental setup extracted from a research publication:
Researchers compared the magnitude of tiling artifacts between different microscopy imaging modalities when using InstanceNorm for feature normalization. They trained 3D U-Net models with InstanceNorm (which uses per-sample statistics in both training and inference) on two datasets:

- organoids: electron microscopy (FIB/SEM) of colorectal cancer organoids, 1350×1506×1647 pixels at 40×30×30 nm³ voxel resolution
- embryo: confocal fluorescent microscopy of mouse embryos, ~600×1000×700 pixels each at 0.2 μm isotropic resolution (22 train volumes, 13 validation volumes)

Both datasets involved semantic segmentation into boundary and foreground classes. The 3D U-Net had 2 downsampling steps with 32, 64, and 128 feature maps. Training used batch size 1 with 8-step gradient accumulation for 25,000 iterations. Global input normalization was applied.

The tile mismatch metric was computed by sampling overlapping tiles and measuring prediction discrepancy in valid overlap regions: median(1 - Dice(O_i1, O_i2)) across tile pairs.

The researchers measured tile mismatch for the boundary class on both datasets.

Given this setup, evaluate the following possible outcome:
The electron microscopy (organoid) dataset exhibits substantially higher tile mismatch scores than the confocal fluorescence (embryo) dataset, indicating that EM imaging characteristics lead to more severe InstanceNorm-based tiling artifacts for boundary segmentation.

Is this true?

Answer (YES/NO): NO